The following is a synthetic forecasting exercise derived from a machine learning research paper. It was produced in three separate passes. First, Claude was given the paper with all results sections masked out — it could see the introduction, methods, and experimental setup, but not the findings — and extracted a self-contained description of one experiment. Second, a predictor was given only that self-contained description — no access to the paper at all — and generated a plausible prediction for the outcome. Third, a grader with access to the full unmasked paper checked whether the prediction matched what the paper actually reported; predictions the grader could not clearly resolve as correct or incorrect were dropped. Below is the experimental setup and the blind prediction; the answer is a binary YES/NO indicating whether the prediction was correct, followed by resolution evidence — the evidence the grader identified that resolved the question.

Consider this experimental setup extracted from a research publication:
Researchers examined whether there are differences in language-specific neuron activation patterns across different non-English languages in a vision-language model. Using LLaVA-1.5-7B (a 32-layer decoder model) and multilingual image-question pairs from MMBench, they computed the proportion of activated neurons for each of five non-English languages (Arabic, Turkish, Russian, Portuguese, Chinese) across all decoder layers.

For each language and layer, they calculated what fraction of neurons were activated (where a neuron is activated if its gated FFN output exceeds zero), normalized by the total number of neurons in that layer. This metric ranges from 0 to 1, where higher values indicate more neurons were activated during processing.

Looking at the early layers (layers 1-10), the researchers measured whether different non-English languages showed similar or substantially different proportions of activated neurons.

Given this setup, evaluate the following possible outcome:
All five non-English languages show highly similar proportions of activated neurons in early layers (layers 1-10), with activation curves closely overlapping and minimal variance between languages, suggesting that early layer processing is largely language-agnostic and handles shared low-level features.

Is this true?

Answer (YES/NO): NO